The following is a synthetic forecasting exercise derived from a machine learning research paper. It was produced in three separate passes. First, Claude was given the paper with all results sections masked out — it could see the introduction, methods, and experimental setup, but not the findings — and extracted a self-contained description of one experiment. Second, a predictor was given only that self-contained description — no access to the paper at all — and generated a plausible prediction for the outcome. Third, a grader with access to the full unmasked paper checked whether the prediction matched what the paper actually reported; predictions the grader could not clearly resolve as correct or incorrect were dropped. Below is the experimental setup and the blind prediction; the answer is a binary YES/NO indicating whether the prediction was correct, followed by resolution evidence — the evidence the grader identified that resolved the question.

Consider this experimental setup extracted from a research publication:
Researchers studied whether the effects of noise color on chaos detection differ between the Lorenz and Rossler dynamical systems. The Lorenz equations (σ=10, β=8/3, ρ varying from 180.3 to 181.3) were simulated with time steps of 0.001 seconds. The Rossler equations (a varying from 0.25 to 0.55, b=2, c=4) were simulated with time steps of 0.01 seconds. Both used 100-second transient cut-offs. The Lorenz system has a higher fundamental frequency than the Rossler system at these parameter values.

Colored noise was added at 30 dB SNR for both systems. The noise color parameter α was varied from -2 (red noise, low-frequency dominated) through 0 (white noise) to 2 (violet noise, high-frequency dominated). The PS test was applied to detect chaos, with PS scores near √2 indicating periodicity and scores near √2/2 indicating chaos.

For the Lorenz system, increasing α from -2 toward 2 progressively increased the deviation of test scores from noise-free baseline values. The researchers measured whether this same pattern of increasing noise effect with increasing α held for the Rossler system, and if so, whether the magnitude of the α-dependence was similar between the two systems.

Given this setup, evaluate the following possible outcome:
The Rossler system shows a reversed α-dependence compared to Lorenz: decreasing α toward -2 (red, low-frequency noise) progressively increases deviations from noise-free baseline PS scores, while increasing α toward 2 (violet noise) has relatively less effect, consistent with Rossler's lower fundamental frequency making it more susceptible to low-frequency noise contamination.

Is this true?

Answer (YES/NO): NO